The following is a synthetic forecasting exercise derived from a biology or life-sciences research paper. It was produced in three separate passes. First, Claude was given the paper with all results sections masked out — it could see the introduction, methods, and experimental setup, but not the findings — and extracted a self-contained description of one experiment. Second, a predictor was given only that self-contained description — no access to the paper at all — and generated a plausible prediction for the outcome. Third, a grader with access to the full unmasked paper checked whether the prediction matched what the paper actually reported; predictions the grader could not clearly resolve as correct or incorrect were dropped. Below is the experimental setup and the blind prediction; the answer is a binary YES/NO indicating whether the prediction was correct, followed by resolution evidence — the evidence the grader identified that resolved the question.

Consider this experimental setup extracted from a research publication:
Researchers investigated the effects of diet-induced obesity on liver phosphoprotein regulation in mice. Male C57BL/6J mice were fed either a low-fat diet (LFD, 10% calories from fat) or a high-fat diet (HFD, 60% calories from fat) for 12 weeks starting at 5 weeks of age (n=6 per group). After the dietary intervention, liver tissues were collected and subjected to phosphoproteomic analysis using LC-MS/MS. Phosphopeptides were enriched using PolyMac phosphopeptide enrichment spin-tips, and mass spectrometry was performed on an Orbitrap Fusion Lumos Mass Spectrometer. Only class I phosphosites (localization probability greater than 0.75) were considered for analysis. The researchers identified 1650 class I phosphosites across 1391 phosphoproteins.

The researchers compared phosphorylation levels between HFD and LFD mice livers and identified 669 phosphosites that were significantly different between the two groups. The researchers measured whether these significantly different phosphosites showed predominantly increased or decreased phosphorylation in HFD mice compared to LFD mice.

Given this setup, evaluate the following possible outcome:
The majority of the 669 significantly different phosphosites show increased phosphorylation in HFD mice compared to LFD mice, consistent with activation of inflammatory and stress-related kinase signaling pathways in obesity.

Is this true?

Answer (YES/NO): NO